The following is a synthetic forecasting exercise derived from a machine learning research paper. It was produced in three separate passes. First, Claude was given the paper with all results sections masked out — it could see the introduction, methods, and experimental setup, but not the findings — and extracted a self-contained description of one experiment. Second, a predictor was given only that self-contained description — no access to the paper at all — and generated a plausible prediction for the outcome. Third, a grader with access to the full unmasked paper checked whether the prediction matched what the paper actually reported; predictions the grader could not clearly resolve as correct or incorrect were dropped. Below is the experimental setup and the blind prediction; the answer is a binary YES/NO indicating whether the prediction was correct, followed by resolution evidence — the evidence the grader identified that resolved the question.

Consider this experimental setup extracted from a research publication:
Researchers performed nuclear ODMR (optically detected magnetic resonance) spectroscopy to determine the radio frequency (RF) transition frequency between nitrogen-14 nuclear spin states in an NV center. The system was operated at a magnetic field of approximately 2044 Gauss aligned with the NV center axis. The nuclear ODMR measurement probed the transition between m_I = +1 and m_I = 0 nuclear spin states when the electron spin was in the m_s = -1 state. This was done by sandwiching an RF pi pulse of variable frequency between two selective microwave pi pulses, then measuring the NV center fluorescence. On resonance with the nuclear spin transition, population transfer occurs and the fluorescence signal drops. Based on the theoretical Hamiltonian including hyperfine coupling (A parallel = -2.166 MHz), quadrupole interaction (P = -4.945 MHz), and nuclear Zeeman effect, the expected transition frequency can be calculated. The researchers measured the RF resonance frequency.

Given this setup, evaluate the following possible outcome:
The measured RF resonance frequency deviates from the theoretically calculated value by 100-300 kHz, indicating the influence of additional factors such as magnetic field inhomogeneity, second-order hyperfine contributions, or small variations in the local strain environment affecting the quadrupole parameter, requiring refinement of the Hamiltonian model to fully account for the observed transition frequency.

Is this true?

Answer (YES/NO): NO